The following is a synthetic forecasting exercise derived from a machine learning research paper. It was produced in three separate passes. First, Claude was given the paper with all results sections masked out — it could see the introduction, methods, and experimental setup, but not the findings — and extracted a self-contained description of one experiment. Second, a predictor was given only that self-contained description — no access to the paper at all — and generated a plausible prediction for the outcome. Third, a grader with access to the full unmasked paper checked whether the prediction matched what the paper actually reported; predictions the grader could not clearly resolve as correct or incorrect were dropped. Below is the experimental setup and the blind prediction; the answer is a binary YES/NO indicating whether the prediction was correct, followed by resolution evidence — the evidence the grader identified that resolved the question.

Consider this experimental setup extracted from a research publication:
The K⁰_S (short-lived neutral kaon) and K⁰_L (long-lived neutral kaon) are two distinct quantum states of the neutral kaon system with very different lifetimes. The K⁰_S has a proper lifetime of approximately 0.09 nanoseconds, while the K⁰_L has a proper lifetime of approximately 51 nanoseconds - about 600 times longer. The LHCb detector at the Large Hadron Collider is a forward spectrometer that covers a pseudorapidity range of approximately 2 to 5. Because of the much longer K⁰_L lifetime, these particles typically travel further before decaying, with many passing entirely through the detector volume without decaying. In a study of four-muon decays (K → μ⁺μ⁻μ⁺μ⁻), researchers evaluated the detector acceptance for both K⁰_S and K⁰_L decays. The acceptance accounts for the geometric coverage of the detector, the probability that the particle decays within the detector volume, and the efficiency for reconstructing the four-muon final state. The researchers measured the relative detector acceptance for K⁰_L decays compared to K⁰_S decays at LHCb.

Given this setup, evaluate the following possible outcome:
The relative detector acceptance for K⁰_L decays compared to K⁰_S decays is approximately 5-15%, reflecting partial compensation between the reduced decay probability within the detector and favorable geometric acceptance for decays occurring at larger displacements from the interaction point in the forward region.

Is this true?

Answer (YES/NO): NO